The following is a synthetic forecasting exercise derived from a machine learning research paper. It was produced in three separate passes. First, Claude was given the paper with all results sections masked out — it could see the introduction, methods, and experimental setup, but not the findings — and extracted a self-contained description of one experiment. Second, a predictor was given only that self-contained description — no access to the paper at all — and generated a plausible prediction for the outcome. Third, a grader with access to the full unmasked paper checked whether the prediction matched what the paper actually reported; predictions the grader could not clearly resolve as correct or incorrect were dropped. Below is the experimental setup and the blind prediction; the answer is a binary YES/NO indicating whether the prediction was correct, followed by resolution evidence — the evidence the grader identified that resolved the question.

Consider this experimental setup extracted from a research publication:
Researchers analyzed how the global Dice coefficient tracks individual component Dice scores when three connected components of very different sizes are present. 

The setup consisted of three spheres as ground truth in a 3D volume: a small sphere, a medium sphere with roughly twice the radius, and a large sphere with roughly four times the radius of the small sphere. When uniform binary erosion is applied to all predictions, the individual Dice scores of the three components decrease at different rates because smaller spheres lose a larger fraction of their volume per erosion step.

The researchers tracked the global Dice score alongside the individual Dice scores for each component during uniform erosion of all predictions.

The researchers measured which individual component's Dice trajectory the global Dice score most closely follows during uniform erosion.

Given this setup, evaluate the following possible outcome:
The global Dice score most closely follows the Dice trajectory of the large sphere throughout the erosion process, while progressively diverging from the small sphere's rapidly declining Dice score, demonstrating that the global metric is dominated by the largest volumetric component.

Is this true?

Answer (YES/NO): YES